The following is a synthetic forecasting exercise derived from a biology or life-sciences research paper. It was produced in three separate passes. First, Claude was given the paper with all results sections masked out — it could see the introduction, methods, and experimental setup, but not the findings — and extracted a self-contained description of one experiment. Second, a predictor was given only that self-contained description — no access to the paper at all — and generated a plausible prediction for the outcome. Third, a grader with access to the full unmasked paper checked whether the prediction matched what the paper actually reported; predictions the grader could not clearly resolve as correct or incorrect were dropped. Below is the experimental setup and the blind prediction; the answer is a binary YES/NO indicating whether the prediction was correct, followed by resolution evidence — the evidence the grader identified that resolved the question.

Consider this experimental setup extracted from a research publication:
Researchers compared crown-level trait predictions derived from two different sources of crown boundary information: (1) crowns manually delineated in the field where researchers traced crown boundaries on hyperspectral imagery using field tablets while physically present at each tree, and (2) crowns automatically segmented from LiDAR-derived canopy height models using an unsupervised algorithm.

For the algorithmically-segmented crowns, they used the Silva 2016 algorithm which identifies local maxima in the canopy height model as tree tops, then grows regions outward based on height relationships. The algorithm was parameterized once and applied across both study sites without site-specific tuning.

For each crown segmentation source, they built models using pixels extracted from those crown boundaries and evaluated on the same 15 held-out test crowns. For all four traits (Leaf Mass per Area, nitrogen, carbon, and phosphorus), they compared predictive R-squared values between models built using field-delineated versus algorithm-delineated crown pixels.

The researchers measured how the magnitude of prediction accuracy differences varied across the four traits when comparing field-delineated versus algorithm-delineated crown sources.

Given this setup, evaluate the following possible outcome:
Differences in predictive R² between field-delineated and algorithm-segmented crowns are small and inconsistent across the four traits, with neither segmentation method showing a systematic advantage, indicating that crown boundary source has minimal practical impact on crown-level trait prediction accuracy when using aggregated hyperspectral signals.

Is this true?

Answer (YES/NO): YES